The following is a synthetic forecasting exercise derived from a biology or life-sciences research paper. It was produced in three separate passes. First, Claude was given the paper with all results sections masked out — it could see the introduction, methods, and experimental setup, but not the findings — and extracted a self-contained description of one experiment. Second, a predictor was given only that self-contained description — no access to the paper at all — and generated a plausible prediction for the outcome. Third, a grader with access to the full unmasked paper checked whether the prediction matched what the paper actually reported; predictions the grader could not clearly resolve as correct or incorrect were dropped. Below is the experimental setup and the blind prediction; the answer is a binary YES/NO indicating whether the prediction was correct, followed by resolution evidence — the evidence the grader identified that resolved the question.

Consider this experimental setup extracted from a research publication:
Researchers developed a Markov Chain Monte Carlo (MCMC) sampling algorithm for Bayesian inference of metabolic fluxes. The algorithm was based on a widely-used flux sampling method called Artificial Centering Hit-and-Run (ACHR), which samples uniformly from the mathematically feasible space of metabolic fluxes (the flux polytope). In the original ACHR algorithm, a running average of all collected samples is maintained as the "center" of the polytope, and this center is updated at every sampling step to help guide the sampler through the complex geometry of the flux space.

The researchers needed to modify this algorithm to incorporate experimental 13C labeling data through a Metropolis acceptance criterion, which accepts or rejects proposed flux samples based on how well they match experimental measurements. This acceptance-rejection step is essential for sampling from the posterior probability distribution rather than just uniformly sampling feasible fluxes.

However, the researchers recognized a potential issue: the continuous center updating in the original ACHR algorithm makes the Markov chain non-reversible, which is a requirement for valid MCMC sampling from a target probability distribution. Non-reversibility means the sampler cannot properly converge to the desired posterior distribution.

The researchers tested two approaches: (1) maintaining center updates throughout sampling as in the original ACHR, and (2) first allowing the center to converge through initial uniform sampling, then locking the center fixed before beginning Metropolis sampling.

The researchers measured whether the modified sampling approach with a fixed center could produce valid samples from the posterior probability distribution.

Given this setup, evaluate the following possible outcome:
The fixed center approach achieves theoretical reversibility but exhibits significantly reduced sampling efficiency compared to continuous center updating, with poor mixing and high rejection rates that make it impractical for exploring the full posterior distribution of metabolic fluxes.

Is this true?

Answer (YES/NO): NO